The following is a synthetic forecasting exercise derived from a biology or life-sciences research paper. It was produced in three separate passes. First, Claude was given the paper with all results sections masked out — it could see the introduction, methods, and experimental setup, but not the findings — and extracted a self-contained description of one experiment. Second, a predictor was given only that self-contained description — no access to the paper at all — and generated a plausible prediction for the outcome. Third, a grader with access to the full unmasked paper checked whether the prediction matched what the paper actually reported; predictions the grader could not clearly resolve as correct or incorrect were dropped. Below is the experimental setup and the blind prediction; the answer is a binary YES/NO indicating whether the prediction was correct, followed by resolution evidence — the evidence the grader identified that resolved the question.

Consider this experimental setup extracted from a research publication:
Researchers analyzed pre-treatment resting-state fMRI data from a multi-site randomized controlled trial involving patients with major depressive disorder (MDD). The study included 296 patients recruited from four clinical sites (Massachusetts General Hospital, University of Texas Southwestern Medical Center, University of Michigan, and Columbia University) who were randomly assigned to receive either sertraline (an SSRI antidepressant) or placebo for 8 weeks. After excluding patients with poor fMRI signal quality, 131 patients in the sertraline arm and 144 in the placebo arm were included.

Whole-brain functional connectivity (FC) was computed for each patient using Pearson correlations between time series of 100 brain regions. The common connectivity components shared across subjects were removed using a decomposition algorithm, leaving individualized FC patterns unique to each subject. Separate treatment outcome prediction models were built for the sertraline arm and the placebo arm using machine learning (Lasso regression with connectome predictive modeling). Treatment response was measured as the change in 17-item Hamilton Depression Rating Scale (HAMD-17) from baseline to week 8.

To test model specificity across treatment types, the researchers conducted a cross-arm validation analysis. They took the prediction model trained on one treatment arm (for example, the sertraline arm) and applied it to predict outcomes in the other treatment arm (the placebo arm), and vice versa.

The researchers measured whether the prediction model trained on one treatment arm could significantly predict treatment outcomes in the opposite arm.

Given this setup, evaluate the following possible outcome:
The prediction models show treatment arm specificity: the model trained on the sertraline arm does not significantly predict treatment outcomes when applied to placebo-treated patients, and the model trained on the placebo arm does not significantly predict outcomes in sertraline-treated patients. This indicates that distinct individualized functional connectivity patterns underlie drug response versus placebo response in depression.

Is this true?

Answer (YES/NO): YES